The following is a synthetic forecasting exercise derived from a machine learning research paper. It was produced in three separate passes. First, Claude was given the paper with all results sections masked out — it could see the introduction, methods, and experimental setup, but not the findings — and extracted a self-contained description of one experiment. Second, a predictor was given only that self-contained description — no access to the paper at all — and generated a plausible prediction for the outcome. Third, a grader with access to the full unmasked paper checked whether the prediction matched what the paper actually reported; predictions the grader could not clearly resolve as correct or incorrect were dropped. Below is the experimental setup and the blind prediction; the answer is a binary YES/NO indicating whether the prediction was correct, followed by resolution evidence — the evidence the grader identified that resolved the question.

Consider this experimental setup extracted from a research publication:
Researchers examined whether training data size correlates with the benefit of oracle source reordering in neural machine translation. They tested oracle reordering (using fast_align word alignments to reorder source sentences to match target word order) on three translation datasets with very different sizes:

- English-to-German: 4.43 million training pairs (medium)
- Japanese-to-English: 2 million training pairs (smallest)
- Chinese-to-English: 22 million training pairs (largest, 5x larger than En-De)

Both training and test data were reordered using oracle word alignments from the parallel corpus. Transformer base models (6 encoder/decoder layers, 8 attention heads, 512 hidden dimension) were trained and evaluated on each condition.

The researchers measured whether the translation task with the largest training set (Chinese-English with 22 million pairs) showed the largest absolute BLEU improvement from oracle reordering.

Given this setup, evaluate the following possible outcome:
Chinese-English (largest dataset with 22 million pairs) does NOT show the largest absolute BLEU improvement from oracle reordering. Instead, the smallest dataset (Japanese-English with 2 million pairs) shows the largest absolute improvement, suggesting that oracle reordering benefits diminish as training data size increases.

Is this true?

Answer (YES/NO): NO